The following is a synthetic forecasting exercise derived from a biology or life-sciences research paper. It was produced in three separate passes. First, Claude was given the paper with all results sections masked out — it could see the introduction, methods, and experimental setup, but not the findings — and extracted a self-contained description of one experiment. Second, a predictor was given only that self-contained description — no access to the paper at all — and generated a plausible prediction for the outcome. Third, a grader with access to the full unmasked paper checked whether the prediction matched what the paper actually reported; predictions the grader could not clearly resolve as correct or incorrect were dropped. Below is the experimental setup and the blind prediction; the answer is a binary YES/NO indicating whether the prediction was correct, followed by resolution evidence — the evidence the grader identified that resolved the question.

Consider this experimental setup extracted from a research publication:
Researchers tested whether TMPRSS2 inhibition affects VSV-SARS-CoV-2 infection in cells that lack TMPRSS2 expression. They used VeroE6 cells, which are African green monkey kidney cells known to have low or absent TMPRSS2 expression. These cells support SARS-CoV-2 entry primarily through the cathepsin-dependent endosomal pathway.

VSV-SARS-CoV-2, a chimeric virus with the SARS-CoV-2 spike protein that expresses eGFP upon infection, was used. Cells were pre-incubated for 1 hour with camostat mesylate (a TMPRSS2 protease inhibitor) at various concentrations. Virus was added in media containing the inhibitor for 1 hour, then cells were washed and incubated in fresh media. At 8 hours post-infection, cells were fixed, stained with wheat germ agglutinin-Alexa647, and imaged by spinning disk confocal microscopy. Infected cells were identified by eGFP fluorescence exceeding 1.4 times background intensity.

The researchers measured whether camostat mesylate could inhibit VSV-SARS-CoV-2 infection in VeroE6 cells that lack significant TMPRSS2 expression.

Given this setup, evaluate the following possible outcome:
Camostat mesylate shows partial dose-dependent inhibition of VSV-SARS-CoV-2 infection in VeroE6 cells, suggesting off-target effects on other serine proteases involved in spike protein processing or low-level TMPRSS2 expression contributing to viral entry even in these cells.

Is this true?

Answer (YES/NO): NO